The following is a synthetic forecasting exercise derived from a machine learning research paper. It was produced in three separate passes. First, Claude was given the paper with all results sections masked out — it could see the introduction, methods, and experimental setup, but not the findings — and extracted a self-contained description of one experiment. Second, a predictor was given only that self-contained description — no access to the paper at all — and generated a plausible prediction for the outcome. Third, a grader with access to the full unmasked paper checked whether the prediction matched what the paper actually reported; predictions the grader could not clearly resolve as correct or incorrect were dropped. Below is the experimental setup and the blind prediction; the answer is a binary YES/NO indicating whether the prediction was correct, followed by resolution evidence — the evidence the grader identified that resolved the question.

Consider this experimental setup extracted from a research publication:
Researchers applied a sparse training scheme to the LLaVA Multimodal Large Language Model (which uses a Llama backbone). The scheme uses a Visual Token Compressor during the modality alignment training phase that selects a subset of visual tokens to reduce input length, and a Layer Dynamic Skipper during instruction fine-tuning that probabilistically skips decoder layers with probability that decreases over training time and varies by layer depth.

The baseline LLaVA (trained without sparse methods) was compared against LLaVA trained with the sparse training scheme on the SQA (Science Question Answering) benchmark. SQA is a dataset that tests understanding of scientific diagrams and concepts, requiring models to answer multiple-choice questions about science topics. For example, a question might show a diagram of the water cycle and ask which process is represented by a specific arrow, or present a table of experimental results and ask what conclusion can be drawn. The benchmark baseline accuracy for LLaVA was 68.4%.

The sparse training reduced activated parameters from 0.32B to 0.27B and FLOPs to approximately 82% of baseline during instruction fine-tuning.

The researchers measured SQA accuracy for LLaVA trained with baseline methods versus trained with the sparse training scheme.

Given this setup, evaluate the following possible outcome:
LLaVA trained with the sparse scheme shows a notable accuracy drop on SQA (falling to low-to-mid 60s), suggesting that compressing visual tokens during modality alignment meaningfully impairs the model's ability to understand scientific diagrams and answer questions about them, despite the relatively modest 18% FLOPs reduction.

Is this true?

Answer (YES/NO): NO